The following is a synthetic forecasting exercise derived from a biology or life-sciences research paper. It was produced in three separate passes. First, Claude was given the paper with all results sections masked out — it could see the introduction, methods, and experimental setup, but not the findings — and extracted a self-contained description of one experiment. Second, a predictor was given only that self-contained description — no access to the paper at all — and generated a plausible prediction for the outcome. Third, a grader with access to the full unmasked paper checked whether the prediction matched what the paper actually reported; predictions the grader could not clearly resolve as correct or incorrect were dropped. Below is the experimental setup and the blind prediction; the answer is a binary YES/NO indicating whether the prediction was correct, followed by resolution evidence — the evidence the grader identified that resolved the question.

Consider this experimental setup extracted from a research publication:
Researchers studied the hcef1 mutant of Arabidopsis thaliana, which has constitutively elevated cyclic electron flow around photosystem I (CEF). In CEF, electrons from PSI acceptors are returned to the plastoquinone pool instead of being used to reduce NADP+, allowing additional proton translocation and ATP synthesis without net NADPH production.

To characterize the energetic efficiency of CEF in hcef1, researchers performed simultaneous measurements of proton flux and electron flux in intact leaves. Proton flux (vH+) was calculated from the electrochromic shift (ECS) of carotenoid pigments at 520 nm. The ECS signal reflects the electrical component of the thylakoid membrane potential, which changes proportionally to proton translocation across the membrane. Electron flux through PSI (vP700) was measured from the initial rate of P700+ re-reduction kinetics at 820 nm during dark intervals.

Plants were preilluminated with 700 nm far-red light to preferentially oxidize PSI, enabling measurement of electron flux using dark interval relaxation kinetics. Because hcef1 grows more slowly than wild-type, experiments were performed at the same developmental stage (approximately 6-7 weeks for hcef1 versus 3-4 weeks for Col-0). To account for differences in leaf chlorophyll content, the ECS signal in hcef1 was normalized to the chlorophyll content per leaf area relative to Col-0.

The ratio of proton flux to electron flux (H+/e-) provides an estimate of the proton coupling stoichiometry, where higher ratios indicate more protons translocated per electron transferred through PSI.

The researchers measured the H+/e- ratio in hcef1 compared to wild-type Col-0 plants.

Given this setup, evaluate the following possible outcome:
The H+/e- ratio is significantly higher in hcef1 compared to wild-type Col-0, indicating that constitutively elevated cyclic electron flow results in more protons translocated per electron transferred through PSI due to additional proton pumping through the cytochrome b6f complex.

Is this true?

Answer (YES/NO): NO